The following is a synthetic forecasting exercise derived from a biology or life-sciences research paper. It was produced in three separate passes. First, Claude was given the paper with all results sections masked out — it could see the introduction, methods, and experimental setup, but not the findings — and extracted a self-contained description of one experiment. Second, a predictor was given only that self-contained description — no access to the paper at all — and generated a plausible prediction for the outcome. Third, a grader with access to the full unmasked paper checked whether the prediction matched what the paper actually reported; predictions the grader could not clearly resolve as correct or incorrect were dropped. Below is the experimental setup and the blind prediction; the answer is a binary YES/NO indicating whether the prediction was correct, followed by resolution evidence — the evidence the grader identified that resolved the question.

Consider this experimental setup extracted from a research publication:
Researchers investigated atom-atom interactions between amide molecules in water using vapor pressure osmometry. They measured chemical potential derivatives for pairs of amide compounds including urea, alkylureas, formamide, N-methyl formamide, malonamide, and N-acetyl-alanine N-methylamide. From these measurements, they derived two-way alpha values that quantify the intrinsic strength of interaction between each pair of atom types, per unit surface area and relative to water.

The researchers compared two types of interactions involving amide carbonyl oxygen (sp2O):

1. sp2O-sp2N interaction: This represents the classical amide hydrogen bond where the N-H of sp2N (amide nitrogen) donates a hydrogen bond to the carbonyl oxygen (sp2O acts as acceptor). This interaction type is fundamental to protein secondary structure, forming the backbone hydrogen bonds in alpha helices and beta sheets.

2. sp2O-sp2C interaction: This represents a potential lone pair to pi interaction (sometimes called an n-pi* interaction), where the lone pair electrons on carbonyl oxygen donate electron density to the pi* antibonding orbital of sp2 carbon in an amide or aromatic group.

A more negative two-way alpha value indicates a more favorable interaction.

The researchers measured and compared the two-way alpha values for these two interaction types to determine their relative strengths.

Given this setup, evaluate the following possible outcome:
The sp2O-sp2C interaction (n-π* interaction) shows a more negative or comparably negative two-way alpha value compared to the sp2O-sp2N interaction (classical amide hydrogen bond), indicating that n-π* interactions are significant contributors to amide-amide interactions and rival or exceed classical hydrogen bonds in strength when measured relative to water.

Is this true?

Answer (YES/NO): YES